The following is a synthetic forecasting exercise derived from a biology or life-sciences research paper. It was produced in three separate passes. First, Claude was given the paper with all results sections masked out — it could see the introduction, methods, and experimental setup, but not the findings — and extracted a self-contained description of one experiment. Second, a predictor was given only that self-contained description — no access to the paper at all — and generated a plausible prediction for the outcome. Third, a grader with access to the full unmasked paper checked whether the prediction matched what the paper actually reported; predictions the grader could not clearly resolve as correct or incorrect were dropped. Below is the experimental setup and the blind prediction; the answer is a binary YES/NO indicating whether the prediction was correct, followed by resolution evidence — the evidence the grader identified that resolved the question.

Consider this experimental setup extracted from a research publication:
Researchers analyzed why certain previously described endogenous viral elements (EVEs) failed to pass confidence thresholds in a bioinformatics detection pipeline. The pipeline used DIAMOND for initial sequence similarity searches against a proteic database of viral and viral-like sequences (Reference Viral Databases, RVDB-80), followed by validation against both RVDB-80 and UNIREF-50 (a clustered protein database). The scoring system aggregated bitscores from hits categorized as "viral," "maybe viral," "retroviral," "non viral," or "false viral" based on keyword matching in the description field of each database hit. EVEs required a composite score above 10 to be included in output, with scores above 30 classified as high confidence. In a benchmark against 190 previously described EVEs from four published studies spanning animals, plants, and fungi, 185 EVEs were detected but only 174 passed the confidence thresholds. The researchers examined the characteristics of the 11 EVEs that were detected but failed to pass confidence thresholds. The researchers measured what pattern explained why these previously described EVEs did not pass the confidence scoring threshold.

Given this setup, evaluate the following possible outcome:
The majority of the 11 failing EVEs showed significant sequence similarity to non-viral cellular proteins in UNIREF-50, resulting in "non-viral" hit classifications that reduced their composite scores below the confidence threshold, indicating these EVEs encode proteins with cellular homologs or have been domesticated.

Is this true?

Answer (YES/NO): YES